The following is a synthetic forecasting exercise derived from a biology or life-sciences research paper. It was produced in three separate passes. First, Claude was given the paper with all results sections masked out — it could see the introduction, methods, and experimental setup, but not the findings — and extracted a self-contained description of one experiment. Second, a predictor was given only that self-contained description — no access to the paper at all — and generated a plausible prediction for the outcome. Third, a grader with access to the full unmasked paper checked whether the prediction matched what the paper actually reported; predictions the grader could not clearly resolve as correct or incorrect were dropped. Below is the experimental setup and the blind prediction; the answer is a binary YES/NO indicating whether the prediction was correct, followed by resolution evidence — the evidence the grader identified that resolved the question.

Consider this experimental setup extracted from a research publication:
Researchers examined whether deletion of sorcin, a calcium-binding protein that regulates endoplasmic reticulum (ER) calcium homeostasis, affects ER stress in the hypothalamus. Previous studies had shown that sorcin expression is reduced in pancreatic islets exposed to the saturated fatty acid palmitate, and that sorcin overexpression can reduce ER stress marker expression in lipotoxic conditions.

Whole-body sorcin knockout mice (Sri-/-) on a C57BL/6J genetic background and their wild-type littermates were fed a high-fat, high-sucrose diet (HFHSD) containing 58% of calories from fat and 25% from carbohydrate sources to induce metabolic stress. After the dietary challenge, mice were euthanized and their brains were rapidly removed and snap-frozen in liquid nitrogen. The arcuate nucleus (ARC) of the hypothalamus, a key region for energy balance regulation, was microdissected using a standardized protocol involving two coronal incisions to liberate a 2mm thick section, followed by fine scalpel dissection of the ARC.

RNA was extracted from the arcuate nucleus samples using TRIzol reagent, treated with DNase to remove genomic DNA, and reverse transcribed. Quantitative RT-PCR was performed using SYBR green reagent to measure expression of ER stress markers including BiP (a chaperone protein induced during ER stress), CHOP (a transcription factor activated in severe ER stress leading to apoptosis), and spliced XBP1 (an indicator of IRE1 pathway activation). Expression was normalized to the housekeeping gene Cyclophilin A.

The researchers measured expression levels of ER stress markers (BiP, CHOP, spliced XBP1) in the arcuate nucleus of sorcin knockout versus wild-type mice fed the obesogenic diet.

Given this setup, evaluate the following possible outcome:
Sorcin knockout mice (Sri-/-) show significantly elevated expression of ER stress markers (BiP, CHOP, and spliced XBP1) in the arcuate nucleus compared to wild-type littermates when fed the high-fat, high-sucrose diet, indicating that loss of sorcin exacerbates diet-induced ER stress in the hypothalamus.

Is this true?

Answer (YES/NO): NO